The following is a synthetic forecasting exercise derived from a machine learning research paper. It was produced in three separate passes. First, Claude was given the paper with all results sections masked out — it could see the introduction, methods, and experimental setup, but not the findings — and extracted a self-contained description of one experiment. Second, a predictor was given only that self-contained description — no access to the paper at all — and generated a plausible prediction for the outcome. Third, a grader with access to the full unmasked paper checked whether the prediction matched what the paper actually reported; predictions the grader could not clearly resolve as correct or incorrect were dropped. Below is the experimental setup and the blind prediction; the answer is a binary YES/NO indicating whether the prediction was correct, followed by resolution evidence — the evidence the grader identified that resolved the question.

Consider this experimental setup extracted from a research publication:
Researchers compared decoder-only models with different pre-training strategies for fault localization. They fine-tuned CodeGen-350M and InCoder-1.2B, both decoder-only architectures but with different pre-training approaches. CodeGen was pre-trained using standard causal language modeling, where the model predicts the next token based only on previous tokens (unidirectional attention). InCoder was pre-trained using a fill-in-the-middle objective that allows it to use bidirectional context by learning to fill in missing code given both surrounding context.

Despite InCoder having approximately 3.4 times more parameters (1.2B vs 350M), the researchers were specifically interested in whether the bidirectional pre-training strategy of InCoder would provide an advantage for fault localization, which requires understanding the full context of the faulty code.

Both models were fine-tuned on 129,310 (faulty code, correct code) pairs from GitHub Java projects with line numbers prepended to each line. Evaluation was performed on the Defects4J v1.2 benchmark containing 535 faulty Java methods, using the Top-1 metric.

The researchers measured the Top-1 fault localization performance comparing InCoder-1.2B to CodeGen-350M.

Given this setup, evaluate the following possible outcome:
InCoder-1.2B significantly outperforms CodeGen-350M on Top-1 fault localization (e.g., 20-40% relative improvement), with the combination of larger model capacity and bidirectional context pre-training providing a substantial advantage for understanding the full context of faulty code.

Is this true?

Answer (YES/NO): NO